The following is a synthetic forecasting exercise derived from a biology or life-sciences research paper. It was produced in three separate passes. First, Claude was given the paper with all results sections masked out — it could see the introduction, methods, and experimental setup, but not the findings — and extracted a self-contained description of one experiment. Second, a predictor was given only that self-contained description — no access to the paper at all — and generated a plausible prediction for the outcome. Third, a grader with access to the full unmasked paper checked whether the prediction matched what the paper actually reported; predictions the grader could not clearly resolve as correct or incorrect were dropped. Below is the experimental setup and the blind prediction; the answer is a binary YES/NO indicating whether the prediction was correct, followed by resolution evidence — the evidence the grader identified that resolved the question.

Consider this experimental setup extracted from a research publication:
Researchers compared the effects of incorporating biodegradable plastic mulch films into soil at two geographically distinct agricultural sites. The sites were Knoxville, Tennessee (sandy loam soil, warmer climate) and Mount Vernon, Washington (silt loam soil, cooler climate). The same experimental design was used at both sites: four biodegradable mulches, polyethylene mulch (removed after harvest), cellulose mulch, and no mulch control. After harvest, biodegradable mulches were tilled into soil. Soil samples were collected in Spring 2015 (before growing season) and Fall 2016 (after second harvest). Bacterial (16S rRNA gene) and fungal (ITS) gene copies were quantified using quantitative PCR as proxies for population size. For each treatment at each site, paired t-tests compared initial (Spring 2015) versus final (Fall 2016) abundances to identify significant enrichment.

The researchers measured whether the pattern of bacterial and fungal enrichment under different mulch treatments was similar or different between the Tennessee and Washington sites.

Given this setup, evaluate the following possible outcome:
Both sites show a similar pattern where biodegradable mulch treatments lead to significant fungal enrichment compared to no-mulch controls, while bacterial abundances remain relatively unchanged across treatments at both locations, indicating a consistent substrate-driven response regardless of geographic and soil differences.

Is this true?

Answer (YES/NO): NO